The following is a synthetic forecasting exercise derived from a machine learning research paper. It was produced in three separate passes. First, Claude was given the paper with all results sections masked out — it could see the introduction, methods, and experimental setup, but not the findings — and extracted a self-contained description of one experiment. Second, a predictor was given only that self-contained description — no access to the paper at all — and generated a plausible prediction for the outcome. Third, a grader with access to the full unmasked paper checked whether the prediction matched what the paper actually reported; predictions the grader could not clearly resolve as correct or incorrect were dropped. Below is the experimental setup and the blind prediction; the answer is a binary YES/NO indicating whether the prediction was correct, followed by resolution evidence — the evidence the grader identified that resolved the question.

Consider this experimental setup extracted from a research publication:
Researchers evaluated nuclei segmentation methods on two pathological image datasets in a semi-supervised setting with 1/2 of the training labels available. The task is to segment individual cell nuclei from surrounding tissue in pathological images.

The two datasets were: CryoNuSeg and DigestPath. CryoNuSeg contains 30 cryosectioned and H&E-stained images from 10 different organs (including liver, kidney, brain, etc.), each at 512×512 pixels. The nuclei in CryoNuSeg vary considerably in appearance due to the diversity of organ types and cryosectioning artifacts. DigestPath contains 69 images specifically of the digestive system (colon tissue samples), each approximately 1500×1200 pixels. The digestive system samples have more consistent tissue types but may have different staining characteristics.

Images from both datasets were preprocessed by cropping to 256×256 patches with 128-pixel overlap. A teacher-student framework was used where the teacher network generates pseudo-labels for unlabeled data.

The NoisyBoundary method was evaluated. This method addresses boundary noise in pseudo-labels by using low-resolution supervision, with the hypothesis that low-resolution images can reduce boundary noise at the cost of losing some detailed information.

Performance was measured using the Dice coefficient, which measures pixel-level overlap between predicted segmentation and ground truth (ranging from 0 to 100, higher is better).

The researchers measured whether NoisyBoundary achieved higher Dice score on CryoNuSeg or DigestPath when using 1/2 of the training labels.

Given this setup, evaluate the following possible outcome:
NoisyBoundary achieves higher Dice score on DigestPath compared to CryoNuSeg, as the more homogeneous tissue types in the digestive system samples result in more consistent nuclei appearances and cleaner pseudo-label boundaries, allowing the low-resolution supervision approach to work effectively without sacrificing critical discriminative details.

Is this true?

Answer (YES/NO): NO